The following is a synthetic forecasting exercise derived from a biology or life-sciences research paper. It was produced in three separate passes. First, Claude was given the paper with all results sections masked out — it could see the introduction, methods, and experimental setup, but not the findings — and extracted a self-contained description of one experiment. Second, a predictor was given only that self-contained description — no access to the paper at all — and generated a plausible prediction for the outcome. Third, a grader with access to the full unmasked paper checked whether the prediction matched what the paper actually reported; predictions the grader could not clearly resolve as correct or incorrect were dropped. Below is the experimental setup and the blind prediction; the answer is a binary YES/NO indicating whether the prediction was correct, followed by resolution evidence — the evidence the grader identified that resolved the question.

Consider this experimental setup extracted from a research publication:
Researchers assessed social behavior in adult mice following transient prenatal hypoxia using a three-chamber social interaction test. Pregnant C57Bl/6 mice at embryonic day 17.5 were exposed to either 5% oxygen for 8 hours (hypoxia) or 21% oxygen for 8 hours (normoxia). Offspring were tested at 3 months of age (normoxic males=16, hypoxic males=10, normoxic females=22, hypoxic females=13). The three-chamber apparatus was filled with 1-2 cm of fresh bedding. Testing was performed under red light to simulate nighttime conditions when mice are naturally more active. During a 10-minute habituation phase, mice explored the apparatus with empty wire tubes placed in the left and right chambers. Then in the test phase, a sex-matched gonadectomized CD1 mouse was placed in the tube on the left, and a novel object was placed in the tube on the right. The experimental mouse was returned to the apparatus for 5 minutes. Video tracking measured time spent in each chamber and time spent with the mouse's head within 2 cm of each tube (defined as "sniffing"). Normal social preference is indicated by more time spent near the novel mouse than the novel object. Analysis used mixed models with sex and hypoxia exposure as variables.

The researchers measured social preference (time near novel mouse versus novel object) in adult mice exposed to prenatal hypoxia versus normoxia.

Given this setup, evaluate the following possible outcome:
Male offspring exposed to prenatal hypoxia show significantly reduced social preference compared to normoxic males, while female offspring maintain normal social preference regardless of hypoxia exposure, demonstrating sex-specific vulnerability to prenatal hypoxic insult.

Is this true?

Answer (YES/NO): NO